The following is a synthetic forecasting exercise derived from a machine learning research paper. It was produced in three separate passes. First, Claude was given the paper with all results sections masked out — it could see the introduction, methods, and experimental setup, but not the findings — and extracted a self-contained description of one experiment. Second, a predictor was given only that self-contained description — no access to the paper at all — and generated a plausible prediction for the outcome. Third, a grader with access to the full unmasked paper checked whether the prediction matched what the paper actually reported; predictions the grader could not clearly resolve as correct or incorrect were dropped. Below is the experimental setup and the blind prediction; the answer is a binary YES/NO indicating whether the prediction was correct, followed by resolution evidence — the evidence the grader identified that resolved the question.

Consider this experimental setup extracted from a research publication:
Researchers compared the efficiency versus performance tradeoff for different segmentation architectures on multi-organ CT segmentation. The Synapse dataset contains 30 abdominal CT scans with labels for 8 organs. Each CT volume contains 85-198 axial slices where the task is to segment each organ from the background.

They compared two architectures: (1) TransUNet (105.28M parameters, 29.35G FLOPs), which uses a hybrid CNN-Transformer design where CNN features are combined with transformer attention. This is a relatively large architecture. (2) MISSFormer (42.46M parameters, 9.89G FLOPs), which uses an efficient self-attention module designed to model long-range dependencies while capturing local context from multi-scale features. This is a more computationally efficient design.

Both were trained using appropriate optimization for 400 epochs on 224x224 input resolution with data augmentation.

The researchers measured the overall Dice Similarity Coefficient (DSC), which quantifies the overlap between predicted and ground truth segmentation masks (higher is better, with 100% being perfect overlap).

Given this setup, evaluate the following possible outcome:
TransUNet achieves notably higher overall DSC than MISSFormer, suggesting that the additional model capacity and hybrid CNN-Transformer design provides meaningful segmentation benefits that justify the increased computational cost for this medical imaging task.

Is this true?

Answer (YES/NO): NO